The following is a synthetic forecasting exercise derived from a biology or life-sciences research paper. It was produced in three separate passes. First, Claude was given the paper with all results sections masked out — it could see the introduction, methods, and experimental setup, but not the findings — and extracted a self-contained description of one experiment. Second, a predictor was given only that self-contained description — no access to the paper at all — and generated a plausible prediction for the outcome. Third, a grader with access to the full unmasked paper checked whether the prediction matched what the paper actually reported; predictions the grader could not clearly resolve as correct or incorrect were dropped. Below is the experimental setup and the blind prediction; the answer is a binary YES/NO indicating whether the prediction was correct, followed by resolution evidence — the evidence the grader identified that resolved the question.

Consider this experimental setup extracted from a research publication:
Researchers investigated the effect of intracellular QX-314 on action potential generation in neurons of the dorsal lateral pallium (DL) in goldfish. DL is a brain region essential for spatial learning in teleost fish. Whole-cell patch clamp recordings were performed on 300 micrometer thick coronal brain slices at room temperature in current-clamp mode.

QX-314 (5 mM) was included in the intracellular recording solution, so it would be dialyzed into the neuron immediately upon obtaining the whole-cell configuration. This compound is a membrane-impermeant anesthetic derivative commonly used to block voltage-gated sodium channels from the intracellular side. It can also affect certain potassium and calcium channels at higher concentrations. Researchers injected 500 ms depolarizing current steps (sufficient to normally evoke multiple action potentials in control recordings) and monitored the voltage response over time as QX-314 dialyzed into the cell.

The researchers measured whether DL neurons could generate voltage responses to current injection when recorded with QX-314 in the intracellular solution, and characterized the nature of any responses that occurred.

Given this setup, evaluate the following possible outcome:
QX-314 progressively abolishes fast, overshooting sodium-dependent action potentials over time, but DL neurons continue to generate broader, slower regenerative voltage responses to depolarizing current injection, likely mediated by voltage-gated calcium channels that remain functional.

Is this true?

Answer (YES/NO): YES